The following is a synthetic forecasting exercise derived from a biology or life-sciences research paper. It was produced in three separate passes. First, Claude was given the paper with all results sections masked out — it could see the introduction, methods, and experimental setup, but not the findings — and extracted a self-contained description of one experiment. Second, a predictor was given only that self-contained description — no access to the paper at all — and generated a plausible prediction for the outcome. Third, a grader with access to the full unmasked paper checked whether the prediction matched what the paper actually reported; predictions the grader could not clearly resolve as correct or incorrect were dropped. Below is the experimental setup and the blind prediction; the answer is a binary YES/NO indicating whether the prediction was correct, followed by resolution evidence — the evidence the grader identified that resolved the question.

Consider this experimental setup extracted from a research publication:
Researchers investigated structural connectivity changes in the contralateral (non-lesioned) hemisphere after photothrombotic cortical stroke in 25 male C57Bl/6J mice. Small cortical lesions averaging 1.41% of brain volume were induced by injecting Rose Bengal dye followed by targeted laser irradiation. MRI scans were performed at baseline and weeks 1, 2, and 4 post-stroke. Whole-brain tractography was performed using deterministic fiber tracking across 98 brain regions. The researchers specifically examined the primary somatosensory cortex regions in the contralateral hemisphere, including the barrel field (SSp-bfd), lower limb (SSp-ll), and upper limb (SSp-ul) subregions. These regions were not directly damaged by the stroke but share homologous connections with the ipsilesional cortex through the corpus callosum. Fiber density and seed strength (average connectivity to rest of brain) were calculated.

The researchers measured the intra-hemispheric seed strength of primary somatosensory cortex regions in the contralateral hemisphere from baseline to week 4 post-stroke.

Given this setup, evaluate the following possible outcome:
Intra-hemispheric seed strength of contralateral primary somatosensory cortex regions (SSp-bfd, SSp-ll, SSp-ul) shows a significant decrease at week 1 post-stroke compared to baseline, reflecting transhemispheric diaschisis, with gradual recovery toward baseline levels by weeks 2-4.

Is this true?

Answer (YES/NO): NO